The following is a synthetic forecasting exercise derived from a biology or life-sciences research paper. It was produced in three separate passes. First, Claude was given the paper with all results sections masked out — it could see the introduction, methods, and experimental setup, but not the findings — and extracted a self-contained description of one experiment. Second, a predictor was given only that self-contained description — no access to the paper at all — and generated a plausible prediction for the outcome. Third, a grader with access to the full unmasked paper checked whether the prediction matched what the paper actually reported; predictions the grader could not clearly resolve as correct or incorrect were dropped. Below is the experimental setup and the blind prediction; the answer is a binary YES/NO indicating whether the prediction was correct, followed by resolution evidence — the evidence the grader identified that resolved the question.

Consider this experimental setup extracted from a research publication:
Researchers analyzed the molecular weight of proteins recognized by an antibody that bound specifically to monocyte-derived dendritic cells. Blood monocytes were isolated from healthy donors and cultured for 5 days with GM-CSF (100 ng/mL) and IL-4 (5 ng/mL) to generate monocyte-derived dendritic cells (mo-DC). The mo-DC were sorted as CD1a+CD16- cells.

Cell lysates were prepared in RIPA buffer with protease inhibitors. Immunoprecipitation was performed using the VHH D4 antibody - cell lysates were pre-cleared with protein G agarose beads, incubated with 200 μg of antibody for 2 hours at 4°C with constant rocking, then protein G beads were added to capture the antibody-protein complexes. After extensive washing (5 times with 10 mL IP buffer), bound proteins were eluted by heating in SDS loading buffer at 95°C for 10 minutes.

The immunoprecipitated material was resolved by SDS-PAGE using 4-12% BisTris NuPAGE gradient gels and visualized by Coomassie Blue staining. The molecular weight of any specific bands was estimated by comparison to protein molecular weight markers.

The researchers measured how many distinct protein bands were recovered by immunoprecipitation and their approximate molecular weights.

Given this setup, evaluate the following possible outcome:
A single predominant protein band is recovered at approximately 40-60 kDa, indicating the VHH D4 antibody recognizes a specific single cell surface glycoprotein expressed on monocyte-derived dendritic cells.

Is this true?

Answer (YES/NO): NO